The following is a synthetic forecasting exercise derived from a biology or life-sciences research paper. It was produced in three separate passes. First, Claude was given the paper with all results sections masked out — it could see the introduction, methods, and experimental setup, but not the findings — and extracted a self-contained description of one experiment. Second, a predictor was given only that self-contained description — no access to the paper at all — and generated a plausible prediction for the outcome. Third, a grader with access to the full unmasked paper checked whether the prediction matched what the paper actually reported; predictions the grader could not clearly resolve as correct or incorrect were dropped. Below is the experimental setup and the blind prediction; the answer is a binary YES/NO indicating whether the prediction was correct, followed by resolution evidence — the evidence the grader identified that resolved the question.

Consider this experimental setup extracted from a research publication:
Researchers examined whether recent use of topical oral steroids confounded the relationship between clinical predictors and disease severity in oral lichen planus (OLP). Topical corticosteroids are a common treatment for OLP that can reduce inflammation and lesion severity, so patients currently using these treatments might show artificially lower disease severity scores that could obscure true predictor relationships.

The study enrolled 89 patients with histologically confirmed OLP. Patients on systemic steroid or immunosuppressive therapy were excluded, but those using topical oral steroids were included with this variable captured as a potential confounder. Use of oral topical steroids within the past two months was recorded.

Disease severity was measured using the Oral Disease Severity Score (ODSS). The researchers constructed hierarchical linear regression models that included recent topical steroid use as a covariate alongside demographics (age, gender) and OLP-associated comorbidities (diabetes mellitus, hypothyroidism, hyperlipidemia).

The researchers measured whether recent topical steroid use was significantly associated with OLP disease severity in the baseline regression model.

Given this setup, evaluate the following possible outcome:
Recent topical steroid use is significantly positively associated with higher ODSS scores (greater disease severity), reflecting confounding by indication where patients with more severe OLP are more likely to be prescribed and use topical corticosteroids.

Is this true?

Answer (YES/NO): YES